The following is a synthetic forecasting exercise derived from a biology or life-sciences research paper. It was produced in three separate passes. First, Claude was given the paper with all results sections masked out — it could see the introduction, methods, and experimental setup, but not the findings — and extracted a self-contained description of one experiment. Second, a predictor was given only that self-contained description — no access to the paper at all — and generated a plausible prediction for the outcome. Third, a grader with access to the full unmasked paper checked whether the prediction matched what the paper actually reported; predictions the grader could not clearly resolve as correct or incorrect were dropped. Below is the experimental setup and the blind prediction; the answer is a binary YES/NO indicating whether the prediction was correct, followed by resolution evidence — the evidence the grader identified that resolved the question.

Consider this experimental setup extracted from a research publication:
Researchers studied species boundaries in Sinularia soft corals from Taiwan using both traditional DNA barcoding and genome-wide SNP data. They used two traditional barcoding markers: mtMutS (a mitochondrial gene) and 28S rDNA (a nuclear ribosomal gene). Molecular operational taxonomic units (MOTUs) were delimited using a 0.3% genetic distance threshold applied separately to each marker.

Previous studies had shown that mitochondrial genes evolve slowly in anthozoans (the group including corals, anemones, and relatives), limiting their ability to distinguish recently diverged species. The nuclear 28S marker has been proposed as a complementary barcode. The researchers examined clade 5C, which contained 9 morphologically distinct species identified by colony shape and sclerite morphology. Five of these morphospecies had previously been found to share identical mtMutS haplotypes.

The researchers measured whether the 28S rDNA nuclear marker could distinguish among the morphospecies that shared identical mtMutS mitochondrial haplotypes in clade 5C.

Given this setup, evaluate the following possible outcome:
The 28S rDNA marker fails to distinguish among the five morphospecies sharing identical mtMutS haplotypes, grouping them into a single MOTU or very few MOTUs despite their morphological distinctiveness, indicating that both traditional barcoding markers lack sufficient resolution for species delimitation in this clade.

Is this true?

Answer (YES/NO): NO